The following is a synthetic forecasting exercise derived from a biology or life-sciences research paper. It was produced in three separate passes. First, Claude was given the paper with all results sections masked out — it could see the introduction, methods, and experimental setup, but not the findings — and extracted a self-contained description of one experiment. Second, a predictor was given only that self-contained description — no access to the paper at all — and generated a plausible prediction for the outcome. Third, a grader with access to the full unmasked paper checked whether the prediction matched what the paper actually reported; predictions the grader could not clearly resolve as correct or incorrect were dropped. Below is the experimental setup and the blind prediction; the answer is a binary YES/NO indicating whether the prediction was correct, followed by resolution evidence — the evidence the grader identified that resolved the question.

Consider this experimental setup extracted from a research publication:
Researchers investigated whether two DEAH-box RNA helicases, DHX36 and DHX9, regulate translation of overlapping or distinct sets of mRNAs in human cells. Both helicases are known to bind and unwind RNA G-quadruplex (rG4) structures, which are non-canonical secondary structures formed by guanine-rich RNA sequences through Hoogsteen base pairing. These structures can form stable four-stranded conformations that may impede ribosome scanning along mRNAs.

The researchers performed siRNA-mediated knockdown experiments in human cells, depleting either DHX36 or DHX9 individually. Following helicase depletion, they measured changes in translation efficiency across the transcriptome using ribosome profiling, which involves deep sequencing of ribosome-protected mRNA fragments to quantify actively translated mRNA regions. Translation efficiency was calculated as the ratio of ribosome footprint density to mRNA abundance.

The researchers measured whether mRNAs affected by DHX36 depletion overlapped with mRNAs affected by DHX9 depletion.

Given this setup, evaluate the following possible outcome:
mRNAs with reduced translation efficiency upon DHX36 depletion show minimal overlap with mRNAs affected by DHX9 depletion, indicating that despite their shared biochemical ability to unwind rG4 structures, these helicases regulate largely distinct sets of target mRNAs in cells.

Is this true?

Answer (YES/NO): NO